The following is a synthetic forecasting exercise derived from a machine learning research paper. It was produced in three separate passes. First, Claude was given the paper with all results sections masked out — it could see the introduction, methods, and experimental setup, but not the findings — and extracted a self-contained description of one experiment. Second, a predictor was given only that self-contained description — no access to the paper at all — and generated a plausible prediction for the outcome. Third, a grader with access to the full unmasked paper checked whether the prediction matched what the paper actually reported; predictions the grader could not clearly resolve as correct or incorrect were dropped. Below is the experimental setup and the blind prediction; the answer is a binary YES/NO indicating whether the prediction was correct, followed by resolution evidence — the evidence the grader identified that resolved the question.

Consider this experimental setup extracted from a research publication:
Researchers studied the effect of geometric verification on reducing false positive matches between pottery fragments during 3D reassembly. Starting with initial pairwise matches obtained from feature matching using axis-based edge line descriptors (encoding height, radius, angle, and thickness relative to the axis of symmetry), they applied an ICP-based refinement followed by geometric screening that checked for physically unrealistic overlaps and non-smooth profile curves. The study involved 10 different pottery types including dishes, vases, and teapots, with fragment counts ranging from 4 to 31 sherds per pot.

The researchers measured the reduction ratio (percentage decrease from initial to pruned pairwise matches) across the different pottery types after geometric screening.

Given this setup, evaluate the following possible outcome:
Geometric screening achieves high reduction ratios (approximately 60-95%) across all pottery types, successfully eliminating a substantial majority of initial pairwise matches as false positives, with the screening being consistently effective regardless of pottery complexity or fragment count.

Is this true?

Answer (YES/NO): NO